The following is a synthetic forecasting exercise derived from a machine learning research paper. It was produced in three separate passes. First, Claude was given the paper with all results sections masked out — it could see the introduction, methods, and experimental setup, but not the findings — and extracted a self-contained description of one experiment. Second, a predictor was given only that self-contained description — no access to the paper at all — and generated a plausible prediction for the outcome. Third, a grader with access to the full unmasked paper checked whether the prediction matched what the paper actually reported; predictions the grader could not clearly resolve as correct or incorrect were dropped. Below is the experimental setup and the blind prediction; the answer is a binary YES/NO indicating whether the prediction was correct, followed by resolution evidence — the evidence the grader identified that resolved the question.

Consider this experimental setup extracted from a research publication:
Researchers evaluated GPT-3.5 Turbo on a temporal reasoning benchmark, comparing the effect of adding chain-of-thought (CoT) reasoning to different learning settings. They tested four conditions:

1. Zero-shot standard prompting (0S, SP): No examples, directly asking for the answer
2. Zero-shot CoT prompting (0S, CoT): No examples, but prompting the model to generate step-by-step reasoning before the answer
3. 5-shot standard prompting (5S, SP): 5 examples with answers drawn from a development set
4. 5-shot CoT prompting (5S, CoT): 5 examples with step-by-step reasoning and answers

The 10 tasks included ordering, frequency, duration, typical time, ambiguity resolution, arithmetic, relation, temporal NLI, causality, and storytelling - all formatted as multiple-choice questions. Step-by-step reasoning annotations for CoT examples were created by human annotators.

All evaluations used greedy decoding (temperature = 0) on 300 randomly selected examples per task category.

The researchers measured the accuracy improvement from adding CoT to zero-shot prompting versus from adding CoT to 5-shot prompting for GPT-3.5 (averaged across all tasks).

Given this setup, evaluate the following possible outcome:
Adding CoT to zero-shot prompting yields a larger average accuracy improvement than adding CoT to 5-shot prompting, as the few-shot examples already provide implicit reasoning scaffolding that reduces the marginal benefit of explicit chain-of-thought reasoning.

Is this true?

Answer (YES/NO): YES